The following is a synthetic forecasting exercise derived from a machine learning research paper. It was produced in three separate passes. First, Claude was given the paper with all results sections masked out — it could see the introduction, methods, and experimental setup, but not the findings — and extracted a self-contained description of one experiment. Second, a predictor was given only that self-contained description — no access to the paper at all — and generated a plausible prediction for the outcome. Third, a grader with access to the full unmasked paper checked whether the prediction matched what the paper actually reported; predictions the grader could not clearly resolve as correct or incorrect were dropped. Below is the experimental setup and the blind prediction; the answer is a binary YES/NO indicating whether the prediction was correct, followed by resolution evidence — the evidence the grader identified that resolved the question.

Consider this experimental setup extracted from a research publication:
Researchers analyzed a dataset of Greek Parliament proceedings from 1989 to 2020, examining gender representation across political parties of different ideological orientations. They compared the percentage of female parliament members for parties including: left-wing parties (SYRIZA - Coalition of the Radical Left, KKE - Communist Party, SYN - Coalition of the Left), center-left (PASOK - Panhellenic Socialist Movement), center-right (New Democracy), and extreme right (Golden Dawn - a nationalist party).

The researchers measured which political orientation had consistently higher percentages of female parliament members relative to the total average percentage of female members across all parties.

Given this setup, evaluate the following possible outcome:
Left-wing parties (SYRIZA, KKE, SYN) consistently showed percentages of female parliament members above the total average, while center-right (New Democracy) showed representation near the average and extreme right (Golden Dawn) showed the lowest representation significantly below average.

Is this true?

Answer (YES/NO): NO